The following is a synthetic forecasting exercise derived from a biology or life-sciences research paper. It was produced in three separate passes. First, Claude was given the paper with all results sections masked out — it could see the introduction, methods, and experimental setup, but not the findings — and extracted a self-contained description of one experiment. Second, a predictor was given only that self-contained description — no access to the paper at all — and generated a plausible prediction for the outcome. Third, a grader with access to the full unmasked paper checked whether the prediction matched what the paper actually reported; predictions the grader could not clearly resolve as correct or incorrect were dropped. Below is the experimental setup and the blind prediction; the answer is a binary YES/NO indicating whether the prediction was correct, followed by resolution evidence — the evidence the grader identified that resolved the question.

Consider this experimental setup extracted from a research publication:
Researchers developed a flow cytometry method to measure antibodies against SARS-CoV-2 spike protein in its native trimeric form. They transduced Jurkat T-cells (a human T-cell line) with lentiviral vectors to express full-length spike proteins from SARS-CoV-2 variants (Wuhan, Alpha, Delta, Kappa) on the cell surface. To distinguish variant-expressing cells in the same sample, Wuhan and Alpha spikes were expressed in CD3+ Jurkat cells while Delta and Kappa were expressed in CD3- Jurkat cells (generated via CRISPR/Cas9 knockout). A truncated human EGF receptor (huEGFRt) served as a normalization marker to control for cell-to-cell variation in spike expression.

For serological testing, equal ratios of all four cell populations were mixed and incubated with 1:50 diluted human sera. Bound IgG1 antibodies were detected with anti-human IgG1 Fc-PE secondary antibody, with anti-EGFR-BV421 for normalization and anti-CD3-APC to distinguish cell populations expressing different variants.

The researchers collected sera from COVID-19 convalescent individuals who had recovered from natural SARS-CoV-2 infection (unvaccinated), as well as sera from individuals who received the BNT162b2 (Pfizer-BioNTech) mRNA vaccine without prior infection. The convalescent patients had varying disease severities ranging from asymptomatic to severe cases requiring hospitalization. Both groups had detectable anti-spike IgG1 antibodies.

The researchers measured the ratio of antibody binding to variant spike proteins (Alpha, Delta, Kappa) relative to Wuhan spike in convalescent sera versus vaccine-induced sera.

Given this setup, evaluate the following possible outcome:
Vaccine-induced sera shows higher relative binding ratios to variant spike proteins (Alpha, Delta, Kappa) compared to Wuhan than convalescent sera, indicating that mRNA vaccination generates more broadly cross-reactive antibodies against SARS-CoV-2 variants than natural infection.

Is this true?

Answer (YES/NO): NO